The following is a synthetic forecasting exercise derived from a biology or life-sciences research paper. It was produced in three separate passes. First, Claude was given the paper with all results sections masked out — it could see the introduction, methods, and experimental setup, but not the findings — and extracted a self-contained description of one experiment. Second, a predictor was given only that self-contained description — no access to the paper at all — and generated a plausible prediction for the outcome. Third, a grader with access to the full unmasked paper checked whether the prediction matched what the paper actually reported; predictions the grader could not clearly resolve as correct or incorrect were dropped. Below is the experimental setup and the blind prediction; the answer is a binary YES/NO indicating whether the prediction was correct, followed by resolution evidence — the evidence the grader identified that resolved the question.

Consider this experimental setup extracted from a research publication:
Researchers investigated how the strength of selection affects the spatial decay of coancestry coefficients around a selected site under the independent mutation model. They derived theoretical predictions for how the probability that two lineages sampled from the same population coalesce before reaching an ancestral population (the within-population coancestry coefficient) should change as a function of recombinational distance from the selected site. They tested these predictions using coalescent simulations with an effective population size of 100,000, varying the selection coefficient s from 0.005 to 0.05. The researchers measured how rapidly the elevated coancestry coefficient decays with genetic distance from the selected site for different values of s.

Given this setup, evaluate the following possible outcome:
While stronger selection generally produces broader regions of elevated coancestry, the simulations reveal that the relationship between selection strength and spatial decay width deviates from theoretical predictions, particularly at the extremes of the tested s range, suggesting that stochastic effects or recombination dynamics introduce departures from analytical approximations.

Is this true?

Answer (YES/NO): NO